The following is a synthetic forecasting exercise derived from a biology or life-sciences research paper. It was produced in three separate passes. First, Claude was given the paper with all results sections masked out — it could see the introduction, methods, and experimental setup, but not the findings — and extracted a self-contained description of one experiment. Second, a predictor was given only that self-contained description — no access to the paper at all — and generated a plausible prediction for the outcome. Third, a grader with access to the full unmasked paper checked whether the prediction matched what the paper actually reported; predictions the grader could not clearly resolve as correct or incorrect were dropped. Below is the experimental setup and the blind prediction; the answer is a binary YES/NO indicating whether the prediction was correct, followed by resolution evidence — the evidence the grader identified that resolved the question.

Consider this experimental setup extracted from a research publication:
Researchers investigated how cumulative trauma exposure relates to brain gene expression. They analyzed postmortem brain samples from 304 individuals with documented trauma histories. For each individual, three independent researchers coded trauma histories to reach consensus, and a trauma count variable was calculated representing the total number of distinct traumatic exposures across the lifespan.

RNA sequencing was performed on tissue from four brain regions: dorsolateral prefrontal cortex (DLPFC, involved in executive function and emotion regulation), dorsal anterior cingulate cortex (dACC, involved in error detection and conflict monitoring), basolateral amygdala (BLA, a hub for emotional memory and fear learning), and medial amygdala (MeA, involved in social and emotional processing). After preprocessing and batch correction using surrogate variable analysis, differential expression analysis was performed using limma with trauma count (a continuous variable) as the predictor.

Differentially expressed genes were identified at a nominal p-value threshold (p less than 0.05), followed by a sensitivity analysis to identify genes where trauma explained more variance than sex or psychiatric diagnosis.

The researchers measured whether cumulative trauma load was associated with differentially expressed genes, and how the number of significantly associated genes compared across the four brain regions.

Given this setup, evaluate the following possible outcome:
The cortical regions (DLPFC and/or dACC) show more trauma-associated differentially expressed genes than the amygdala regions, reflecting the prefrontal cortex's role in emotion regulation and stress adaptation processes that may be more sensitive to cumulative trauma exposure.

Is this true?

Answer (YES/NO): NO